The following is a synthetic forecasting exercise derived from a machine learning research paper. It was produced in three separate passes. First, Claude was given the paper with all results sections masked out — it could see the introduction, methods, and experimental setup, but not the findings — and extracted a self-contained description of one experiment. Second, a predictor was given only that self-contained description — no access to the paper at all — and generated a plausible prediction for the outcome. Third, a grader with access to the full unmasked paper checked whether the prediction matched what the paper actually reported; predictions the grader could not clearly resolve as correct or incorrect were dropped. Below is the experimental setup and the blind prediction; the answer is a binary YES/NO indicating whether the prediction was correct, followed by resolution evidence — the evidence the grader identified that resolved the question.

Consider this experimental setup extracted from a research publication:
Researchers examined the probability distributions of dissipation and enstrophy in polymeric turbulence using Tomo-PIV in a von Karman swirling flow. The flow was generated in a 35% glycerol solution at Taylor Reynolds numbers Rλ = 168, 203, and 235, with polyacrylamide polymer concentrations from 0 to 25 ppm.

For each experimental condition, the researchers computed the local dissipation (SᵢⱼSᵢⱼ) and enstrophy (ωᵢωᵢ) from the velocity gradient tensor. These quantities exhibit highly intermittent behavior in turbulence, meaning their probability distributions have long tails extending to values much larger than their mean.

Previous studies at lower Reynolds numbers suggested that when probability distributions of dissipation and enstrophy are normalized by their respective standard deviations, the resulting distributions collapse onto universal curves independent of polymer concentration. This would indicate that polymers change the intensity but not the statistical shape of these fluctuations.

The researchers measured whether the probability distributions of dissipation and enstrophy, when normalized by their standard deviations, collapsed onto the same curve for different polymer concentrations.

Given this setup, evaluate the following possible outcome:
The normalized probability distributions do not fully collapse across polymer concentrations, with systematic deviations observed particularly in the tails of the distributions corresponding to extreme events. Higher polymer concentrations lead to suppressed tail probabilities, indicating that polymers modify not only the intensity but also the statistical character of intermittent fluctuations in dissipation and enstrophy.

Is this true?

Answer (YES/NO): NO